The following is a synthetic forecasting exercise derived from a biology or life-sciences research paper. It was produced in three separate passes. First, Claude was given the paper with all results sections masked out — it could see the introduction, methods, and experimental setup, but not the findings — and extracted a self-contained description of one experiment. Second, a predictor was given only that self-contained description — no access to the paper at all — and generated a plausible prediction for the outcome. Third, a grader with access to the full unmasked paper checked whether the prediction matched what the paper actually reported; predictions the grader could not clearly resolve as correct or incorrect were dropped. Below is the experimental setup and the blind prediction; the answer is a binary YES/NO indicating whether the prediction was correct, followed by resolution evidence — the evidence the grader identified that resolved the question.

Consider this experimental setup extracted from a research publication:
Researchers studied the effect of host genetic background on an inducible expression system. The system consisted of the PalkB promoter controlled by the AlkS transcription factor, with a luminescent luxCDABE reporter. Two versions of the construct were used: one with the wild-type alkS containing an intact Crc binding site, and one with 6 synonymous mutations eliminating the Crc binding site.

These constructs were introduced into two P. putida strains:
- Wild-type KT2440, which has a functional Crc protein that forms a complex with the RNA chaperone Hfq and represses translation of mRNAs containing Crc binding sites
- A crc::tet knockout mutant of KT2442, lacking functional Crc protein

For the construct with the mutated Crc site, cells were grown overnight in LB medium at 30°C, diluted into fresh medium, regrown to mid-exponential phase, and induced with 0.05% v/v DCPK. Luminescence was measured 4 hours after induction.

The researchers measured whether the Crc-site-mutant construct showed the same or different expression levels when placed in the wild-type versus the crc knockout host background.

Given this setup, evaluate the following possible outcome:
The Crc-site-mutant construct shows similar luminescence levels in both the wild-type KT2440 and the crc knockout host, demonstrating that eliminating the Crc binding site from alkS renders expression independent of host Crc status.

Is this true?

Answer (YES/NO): NO